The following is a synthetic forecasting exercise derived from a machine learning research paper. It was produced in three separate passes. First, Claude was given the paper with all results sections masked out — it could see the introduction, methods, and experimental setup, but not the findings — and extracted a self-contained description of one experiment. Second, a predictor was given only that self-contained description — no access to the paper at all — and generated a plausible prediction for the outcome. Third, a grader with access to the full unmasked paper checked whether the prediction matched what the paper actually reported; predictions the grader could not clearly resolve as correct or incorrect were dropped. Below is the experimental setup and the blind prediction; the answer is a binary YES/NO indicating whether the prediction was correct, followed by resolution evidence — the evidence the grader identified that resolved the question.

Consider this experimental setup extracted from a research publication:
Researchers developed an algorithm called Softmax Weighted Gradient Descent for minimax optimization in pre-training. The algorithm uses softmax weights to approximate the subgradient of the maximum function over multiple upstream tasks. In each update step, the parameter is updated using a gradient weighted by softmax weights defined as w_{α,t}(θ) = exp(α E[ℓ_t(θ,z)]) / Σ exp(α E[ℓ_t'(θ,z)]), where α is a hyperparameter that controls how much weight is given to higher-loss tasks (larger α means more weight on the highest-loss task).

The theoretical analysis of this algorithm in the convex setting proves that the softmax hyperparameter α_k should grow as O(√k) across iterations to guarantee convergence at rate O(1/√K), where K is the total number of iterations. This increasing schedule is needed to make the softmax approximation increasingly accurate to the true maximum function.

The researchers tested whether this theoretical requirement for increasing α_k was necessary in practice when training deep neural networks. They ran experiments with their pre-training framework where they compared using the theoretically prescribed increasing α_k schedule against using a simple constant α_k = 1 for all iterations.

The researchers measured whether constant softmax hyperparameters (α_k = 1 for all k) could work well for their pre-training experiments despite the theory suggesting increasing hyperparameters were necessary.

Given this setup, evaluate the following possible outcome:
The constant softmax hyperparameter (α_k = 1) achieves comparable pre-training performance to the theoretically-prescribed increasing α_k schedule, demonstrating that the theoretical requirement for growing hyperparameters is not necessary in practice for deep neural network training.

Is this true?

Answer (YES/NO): YES